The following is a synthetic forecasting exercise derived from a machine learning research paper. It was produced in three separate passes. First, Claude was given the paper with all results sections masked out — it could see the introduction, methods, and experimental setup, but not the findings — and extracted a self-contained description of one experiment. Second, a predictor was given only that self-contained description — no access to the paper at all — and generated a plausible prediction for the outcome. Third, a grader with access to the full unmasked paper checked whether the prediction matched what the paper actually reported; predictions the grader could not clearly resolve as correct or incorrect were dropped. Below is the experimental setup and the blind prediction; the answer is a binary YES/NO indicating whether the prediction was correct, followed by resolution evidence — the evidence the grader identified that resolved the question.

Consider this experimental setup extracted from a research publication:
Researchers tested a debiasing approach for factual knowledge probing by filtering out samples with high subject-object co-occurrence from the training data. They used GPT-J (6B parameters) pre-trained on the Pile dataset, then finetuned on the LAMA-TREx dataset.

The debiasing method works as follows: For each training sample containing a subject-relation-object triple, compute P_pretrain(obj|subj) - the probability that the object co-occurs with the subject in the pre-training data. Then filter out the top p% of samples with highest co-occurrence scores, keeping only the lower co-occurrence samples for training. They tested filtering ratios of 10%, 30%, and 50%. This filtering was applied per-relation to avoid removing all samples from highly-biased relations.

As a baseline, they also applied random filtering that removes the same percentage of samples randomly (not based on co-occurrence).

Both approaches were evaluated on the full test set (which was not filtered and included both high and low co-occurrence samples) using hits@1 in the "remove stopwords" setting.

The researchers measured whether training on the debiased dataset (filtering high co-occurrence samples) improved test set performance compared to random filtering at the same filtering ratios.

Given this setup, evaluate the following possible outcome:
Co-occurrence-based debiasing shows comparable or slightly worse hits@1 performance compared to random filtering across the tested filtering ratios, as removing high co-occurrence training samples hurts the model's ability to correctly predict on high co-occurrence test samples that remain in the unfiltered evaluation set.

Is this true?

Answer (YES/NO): YES